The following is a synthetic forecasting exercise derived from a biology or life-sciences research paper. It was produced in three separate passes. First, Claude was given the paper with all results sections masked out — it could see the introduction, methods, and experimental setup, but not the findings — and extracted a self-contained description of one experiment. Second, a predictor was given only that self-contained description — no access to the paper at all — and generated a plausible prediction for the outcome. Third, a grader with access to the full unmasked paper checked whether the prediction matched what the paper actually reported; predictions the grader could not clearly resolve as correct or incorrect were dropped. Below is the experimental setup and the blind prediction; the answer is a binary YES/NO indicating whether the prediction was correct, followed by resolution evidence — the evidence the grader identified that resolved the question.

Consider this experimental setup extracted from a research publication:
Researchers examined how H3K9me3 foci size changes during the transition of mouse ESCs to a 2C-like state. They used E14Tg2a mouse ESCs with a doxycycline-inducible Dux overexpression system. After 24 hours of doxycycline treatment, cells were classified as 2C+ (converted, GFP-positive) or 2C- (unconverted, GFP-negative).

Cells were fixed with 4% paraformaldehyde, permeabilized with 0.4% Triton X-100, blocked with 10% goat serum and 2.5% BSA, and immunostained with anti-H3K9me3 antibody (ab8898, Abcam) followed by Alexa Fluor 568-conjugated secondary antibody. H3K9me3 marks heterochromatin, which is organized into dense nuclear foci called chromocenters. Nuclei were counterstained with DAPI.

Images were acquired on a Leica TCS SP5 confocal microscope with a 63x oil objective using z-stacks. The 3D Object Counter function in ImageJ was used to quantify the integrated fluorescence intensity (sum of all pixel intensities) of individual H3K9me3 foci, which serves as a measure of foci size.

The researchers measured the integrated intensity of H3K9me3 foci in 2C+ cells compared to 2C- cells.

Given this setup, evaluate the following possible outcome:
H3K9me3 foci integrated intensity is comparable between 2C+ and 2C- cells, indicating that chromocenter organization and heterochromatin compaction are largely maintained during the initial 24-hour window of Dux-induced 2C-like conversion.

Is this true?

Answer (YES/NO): NO